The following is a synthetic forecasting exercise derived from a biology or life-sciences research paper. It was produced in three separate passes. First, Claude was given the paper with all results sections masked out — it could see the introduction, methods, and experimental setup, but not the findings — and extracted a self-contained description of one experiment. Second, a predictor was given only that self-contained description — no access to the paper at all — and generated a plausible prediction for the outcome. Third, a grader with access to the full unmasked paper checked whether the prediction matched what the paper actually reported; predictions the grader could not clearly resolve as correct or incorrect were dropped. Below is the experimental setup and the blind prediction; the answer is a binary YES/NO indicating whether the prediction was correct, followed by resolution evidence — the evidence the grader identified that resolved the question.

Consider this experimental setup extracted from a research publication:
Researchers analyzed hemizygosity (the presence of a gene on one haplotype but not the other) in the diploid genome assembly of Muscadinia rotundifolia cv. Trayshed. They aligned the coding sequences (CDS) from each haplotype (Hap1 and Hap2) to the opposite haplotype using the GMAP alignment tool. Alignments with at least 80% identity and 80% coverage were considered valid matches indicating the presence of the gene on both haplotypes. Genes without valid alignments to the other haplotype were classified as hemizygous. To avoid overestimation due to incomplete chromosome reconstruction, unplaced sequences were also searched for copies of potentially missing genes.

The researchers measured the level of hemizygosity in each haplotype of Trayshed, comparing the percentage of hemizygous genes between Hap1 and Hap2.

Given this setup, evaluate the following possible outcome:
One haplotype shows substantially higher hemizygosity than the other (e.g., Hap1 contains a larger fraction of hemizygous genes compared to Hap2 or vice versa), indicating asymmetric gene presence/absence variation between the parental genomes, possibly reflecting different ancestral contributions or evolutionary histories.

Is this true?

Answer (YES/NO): YES